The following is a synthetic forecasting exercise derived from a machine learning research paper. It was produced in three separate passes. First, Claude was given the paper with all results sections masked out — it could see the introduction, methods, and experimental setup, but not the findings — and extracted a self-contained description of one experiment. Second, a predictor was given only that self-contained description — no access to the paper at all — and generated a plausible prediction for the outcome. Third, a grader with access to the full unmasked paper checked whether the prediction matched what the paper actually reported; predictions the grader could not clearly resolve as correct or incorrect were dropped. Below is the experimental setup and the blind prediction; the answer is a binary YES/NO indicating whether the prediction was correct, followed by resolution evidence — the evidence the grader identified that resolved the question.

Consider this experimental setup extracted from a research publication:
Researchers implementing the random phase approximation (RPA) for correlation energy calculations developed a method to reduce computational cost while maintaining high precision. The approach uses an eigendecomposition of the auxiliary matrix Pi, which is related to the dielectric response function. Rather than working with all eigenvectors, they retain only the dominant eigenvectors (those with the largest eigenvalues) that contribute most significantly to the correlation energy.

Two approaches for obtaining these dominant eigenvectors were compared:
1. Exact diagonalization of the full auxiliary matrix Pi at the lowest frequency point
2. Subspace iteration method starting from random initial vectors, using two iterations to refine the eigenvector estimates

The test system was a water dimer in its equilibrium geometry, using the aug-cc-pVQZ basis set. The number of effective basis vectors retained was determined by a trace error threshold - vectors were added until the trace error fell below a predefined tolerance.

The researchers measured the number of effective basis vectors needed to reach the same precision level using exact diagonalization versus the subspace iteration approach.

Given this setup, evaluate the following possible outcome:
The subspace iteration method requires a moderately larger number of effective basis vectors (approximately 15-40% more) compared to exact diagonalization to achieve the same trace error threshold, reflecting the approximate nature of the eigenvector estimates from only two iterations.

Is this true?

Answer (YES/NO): NO